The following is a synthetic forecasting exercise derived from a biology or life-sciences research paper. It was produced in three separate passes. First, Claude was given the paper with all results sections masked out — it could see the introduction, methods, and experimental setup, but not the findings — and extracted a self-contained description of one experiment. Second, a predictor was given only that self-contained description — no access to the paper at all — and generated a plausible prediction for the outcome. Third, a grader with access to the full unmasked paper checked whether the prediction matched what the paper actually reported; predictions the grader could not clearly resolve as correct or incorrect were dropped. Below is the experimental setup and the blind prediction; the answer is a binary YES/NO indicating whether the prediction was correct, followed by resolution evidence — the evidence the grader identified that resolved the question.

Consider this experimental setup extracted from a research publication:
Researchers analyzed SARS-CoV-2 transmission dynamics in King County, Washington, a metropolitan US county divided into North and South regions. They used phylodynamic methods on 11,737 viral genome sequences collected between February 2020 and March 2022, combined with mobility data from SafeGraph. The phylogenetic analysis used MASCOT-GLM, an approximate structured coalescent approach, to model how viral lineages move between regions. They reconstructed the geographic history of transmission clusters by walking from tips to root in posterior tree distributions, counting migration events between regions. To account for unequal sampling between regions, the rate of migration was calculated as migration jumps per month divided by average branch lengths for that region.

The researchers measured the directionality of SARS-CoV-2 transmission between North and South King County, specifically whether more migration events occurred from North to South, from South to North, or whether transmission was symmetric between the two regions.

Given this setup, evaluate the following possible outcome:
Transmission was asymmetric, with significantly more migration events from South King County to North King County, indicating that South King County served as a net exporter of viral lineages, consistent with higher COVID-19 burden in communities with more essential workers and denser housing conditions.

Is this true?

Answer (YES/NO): YES